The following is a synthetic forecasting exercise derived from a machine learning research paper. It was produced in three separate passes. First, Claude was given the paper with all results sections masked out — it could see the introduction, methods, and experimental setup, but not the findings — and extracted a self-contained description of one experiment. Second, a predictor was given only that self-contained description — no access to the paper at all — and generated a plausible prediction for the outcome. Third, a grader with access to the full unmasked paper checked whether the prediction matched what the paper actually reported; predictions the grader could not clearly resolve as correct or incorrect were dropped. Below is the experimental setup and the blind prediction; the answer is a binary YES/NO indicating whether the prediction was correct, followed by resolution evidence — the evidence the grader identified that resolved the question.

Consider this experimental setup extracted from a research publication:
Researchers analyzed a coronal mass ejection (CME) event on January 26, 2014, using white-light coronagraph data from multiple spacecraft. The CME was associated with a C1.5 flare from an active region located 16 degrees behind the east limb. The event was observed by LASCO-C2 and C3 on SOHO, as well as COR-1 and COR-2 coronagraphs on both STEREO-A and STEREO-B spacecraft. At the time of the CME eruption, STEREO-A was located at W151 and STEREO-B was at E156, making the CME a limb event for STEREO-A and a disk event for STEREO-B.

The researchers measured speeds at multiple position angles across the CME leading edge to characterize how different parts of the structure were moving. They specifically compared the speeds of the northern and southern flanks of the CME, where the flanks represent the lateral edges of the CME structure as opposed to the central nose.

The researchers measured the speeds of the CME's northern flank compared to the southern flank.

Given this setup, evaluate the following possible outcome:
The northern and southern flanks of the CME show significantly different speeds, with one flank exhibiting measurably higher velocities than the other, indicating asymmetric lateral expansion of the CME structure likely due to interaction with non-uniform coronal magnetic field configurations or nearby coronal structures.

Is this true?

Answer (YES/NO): NO